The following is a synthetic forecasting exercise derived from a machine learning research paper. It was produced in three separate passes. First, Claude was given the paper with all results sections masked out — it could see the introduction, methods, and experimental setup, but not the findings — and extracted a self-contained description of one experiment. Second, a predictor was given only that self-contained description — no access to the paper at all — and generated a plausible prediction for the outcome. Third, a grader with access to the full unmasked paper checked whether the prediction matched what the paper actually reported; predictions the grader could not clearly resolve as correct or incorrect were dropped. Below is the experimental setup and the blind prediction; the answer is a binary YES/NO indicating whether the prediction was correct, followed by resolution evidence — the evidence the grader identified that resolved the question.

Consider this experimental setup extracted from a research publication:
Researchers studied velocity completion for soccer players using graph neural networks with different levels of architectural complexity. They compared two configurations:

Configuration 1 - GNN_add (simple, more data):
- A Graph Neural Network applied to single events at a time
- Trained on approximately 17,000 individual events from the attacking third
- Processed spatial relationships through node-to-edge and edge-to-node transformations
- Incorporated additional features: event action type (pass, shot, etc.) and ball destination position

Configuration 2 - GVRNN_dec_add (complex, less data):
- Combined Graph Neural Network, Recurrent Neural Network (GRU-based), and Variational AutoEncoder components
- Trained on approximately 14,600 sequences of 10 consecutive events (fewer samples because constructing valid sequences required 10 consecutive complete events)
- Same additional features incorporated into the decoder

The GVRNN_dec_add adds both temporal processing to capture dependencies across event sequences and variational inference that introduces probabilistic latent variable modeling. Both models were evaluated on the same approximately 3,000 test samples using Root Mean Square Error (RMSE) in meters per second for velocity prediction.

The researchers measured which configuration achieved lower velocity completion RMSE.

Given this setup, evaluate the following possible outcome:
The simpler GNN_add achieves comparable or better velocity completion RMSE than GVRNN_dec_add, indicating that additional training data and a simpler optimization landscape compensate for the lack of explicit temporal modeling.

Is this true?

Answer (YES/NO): NO